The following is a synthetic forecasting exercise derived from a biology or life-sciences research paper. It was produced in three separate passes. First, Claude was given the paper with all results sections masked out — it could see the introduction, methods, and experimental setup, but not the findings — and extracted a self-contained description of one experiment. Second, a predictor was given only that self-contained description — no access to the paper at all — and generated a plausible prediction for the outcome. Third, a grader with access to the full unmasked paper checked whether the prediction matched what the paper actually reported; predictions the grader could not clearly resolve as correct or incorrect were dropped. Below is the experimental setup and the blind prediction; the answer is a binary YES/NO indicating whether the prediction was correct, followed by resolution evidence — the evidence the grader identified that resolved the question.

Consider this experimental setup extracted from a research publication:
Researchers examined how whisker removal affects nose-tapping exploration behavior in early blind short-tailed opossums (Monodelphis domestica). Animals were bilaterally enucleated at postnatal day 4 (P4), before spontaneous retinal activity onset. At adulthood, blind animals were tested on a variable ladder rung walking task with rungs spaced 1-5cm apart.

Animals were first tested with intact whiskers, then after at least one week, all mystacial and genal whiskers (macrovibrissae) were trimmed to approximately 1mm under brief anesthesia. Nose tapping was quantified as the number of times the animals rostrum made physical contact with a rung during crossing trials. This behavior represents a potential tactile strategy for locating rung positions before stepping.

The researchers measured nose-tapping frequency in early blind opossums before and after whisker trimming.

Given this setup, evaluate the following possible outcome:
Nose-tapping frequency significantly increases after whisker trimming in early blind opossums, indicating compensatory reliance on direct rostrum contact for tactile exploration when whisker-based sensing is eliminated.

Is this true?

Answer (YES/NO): YES